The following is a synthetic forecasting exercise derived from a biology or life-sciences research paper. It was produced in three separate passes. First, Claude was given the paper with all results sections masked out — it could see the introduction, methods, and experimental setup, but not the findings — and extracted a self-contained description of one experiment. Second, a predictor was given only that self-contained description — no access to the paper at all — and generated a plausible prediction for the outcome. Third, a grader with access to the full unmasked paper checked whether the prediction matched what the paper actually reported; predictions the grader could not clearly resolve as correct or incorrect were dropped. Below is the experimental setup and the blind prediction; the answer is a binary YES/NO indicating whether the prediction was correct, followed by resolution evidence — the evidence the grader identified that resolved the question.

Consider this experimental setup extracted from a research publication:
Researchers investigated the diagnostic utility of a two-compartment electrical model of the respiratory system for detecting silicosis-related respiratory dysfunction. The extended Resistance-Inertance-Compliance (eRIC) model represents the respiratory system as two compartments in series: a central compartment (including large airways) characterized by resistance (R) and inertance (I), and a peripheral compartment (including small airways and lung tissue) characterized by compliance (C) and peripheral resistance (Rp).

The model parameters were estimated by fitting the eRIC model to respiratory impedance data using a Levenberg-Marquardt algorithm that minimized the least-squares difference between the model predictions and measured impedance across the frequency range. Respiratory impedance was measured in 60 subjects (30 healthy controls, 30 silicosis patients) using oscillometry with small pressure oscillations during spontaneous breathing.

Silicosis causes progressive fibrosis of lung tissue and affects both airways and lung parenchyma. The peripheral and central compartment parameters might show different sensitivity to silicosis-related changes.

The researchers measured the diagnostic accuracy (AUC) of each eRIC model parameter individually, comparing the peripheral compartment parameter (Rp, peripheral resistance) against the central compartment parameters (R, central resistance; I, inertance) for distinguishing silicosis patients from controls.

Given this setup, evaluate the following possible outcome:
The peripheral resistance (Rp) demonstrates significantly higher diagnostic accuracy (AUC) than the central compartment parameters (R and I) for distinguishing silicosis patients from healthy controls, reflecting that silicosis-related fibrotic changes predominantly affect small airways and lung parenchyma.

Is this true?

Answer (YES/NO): NO